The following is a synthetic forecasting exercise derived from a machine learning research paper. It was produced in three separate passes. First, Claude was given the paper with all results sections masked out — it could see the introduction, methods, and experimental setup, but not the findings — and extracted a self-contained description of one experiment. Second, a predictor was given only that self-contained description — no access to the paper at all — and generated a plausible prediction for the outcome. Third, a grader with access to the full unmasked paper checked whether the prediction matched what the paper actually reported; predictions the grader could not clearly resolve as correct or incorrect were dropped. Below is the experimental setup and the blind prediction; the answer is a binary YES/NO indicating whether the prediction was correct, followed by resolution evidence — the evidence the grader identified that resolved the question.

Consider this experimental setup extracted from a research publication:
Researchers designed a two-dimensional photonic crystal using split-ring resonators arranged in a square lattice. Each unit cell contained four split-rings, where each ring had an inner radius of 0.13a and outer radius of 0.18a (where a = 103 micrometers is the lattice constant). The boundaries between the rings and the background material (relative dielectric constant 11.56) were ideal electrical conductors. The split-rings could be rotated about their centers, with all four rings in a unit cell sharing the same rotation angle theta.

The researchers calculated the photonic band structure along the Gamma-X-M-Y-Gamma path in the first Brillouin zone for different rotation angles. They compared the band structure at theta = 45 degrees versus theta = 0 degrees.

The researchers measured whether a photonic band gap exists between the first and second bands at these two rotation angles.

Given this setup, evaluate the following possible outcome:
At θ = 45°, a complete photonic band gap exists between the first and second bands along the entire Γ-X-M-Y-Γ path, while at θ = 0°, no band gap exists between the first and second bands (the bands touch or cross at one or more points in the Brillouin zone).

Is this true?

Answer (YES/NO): NO